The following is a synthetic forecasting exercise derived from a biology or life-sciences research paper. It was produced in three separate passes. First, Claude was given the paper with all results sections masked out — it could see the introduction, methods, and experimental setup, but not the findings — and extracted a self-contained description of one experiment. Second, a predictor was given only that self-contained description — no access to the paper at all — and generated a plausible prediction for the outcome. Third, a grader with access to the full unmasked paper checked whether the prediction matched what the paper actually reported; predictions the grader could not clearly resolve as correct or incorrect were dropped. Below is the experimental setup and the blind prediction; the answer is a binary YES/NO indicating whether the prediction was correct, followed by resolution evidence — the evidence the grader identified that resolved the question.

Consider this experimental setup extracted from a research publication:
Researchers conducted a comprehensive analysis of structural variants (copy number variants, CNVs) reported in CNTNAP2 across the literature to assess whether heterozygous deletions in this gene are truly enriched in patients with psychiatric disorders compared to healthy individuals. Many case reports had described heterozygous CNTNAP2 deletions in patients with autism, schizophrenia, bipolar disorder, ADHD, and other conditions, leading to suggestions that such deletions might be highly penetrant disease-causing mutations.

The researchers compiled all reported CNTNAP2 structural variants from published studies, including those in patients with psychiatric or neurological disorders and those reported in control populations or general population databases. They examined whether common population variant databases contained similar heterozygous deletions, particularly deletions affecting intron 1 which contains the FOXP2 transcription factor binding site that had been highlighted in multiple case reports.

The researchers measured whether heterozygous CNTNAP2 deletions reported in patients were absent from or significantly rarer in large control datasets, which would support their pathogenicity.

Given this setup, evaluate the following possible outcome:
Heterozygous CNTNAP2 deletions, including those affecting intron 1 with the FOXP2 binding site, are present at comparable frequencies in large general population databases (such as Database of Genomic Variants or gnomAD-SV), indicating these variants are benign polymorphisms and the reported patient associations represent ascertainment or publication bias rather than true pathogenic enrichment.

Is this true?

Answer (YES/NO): YES